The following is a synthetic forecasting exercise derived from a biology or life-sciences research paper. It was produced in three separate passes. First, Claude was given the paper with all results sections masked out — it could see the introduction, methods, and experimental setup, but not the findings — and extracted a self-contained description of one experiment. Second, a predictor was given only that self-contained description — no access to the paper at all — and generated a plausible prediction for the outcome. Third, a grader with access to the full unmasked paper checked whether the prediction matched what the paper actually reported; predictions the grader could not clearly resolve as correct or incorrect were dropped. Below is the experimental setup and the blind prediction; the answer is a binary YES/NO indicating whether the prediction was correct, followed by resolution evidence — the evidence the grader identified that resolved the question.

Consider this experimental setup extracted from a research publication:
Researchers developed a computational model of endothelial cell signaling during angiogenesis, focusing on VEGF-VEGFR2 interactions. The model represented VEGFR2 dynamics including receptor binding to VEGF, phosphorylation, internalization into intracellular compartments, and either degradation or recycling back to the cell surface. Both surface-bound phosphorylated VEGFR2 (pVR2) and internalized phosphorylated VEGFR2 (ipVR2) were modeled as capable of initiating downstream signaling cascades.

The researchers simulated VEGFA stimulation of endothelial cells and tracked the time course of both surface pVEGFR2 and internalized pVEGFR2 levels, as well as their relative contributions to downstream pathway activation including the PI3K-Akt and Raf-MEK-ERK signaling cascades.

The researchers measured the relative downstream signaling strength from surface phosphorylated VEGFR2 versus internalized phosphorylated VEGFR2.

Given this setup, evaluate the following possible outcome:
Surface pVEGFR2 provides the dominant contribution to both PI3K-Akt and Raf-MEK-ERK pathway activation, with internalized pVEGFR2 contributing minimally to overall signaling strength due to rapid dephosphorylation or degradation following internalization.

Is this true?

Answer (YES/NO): NO